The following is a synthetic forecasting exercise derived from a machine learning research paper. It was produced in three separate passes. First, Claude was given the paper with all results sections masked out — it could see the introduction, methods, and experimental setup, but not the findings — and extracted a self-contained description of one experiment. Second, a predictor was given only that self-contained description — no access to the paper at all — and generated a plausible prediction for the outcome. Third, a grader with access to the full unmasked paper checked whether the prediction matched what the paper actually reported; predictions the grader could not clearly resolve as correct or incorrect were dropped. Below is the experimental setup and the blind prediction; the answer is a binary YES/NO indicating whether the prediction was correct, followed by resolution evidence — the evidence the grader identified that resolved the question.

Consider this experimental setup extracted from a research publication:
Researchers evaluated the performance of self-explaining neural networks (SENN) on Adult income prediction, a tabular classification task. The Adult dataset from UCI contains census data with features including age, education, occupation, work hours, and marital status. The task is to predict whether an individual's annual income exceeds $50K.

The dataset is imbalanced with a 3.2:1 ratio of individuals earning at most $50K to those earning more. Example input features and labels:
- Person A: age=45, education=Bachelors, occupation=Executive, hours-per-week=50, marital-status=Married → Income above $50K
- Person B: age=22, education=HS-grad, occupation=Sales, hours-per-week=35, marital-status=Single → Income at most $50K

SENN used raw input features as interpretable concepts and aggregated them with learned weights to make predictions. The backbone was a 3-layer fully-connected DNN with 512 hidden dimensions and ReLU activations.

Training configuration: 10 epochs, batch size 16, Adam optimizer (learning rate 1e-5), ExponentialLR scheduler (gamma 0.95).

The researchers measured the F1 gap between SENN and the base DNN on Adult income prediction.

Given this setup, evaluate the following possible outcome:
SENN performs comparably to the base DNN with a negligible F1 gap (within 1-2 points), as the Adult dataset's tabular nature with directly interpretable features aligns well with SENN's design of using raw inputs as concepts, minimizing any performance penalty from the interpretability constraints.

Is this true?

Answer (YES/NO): NO